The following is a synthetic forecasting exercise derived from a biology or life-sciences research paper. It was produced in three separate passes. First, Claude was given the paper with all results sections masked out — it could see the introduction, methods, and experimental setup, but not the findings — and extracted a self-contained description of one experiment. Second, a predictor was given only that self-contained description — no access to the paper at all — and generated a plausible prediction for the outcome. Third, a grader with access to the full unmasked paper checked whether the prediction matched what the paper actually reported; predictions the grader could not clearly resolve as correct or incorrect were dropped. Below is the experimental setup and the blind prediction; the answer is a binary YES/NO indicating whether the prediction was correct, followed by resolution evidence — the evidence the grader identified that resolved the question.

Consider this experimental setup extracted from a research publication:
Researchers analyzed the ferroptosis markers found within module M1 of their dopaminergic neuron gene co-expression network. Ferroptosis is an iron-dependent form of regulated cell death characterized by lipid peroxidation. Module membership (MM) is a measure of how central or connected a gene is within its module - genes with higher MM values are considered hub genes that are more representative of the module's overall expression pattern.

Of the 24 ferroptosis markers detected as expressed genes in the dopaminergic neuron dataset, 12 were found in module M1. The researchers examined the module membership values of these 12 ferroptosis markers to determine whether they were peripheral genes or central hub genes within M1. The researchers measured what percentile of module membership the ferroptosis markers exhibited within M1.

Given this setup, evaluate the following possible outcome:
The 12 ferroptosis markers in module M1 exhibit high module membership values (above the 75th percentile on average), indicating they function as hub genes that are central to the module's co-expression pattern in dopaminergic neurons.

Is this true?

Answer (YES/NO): YES